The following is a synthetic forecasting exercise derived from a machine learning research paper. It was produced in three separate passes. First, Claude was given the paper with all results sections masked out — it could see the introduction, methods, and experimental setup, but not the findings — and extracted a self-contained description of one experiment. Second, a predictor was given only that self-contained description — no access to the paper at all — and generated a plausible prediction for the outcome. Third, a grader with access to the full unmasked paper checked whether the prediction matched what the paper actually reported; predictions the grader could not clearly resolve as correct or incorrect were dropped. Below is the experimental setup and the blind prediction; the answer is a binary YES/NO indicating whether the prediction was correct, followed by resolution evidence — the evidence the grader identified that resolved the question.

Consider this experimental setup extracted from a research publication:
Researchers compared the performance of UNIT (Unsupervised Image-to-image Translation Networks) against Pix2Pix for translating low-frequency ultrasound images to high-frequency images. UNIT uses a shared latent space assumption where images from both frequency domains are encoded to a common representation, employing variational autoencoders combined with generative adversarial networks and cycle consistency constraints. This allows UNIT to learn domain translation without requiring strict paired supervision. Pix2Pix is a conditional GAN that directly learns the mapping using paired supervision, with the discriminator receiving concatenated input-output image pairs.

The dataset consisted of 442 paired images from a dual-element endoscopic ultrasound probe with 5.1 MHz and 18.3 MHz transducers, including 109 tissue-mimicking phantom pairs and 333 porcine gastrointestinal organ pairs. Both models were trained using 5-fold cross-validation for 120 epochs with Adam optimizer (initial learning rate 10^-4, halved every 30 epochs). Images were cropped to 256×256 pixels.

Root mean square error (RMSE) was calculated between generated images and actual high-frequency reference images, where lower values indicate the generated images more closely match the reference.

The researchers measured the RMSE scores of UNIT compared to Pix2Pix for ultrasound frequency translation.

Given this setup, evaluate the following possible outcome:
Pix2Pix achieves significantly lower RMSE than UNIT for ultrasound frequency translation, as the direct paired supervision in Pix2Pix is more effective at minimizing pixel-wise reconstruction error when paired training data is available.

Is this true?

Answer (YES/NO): YES